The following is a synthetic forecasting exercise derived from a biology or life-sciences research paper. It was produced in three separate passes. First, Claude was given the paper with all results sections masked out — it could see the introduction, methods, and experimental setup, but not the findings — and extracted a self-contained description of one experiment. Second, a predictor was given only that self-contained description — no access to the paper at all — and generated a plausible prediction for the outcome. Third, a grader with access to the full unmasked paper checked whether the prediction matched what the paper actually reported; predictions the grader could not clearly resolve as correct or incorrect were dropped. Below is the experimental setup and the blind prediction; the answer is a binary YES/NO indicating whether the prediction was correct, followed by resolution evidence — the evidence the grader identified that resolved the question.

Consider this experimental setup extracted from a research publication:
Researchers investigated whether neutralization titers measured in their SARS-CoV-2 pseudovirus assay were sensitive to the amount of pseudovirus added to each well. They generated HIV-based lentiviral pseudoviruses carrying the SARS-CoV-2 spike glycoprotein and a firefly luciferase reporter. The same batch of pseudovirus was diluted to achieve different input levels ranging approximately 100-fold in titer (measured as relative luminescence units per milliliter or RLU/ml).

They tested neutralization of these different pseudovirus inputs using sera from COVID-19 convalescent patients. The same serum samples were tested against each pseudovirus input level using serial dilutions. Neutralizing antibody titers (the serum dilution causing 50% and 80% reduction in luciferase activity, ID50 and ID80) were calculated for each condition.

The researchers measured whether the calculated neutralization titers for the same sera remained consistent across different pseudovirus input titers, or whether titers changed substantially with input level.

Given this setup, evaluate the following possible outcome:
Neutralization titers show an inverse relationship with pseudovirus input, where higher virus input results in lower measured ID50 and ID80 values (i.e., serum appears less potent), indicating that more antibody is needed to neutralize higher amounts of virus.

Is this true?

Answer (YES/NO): NO